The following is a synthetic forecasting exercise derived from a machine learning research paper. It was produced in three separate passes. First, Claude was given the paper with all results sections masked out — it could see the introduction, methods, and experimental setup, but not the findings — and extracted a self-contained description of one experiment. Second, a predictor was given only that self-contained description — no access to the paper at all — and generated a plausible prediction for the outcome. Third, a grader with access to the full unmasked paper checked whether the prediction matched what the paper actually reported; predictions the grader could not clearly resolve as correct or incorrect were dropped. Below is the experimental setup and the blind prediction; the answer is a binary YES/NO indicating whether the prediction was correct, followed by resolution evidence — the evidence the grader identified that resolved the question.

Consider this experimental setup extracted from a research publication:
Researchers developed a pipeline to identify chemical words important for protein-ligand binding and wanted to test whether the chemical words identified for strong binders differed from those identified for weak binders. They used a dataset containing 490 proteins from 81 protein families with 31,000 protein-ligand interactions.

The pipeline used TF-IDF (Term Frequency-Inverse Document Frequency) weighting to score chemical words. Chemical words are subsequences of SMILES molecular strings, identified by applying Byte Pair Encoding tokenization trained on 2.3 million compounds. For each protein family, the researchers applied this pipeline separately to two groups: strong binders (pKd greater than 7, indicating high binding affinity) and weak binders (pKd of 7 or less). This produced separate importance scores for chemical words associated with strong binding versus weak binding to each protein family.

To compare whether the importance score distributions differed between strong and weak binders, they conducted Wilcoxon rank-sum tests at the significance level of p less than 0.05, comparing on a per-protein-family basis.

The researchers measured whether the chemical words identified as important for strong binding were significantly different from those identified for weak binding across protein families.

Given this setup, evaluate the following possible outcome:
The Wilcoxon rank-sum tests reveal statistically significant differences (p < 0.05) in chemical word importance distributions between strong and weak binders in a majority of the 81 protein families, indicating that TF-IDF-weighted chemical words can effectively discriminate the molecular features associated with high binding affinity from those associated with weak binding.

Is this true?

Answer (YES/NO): NO